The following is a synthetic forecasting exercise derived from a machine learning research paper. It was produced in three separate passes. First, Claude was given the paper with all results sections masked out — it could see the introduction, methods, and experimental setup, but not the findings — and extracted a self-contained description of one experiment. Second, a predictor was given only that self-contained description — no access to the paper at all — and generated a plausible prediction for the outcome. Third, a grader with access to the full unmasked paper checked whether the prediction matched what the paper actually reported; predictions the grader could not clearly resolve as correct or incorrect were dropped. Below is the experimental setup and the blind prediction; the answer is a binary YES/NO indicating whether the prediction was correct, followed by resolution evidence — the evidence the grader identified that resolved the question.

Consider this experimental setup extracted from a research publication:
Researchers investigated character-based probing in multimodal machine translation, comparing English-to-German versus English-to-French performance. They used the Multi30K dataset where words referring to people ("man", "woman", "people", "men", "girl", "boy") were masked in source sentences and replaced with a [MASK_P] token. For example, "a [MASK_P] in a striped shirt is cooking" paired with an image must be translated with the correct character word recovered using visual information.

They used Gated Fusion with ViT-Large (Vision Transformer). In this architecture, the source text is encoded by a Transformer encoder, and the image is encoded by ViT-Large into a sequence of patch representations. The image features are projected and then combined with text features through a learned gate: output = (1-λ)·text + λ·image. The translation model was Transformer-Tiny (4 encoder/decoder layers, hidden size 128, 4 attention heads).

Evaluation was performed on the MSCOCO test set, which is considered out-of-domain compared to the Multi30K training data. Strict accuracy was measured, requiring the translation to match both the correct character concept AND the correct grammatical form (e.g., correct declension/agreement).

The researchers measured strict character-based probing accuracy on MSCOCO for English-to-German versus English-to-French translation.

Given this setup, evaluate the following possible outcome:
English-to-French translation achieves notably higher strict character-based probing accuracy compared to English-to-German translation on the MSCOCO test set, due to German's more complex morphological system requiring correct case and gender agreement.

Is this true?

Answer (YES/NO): YES